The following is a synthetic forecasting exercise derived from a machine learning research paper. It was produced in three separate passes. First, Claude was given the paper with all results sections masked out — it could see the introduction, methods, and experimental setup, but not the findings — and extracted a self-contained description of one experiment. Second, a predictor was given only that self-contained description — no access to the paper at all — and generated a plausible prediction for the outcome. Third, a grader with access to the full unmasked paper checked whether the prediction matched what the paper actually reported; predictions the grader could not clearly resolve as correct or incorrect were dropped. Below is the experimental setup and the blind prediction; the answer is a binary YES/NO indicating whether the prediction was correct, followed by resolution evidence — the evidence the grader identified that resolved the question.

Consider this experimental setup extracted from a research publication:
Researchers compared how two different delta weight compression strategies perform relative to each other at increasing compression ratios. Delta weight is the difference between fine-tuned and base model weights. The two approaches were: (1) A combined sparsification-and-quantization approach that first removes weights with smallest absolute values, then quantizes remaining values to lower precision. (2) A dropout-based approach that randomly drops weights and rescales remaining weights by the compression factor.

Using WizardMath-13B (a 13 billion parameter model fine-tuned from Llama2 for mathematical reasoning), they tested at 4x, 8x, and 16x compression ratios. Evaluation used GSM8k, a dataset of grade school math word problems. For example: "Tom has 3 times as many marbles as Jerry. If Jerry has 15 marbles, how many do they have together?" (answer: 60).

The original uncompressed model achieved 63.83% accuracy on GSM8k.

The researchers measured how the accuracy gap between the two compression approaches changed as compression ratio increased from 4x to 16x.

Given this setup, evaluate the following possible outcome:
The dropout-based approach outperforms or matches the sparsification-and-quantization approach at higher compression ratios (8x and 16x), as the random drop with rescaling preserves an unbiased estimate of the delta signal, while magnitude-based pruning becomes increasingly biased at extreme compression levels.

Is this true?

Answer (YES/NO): YES